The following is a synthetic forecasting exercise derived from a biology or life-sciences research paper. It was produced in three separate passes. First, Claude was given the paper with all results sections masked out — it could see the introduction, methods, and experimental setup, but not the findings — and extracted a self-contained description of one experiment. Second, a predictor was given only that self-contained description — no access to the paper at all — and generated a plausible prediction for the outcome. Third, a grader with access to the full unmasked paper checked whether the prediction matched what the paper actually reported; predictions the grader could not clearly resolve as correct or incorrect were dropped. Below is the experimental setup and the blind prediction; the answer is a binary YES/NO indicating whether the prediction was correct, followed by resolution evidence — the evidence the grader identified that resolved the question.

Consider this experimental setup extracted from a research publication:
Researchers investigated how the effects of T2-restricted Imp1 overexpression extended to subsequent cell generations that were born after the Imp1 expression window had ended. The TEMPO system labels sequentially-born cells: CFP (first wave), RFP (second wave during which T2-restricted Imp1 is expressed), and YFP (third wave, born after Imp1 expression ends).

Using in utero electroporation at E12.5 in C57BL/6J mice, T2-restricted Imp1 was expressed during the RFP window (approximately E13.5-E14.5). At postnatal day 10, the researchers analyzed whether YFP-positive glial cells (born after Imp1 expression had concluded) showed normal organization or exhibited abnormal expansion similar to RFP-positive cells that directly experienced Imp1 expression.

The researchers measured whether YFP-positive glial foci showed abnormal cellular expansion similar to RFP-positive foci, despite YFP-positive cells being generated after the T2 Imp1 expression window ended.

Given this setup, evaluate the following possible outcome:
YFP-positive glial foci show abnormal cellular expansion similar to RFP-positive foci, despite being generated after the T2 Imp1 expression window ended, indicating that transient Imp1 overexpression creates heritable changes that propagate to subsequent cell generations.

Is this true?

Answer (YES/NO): YES